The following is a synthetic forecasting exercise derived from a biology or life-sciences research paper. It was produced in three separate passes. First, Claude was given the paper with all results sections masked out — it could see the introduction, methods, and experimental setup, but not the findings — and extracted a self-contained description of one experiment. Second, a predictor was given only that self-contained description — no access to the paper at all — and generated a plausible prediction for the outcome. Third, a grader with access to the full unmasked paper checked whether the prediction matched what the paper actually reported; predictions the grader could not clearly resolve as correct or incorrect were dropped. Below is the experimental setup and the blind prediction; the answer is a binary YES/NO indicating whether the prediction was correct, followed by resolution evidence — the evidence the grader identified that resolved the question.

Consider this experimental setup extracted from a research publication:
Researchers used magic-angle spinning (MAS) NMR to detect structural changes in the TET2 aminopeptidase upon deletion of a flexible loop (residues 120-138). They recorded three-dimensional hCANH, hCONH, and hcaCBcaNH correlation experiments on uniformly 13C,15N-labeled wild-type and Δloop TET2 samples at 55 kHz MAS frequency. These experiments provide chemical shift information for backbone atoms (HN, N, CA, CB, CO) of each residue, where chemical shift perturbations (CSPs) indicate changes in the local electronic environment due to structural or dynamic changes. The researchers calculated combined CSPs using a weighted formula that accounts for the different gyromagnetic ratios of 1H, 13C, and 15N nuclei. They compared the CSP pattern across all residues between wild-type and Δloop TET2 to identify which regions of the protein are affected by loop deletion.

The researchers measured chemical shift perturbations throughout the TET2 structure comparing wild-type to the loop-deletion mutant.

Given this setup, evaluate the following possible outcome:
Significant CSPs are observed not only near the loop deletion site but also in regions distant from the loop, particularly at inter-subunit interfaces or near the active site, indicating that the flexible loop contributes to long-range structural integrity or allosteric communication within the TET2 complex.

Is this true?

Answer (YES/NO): NO